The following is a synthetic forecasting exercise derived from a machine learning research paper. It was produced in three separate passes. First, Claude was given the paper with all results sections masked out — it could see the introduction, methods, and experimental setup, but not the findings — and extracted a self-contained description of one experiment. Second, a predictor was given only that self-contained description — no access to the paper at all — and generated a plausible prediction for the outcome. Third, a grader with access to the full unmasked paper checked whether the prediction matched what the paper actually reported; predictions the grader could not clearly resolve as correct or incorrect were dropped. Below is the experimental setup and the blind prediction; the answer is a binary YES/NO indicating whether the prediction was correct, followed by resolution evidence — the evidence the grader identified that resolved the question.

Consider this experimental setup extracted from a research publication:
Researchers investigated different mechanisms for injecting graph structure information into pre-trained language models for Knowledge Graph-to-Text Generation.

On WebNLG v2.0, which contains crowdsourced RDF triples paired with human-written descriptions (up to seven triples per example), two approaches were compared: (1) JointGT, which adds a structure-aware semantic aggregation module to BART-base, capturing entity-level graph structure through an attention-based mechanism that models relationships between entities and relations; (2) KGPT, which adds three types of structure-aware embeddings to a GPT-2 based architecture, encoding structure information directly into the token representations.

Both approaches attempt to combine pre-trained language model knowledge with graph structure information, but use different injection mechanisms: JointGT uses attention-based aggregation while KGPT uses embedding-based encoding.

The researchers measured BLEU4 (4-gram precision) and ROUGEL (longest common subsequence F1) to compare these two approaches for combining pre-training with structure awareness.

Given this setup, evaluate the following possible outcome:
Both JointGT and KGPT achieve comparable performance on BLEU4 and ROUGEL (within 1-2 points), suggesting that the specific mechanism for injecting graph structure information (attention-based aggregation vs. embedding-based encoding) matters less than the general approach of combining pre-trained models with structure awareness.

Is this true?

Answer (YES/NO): NO